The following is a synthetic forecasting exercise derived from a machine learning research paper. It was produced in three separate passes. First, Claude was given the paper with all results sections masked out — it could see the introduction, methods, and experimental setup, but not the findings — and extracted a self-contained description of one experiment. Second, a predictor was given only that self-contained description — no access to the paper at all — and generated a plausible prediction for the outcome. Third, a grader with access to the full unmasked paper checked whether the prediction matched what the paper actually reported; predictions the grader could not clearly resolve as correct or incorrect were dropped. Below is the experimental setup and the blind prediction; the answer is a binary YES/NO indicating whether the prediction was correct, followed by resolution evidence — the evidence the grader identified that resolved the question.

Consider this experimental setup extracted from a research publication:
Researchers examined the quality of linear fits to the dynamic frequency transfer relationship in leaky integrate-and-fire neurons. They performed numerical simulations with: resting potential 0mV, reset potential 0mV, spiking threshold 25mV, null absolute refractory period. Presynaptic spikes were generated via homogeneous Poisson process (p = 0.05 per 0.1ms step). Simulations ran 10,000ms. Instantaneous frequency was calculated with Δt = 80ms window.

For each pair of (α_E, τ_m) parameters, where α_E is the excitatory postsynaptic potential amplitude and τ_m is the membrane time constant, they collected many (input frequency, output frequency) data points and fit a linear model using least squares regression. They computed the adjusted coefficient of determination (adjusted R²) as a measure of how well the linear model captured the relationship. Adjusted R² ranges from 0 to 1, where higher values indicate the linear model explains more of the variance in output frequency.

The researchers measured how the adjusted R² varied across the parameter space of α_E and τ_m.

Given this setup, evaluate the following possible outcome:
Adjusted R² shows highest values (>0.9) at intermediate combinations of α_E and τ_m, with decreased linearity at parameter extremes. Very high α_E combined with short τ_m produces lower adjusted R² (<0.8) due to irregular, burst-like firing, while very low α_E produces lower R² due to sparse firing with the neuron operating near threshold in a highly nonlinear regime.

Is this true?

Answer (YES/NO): NO